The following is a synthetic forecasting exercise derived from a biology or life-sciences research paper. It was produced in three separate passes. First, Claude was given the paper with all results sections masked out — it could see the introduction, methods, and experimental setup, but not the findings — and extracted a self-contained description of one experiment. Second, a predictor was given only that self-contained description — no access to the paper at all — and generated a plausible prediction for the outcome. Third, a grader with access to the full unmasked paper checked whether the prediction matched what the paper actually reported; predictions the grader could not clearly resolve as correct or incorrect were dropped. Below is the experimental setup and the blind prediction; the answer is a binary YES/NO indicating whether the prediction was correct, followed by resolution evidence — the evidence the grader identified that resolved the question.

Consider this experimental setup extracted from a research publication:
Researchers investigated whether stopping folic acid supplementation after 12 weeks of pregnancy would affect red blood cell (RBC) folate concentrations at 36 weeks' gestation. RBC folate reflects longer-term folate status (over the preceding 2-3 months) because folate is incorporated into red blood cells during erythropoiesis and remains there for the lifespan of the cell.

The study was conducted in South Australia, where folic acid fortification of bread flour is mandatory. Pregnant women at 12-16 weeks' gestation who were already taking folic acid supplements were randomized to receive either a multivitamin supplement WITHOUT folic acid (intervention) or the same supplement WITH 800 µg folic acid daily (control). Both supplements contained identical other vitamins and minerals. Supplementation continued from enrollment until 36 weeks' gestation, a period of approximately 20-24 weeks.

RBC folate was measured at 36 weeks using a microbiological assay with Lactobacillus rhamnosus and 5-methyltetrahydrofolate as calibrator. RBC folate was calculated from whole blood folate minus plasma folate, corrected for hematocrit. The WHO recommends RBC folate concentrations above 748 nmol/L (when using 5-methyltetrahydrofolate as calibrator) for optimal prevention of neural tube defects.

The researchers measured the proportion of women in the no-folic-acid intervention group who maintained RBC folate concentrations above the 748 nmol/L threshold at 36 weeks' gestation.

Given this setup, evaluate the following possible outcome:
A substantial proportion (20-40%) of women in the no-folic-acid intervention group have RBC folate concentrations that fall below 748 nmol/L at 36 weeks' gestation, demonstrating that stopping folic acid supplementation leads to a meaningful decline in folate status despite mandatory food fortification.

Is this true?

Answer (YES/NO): NO